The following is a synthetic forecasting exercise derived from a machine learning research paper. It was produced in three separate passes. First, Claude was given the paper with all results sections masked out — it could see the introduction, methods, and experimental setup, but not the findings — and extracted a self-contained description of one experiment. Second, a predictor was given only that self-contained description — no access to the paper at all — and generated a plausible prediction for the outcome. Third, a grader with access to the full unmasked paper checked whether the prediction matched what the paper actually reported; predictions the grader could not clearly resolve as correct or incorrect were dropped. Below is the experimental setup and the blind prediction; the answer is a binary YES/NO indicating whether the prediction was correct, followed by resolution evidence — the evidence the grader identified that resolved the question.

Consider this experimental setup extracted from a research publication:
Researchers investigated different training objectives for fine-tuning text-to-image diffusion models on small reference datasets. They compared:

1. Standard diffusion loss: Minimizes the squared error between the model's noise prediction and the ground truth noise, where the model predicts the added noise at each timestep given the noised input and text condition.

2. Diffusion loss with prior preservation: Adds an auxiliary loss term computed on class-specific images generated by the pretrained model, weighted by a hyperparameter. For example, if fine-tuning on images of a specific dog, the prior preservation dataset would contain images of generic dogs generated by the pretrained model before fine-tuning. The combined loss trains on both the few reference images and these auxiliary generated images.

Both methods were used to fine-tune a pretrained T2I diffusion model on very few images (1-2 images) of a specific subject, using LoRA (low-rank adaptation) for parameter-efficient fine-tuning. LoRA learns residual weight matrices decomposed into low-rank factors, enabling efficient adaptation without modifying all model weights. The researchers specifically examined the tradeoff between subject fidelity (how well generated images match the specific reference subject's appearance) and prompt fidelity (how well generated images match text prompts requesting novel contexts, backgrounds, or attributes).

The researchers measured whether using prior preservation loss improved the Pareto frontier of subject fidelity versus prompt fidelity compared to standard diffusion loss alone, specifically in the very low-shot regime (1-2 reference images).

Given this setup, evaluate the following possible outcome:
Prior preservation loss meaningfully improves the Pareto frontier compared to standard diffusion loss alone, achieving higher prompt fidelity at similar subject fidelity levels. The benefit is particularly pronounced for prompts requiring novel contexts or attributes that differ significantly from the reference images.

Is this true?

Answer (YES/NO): NO